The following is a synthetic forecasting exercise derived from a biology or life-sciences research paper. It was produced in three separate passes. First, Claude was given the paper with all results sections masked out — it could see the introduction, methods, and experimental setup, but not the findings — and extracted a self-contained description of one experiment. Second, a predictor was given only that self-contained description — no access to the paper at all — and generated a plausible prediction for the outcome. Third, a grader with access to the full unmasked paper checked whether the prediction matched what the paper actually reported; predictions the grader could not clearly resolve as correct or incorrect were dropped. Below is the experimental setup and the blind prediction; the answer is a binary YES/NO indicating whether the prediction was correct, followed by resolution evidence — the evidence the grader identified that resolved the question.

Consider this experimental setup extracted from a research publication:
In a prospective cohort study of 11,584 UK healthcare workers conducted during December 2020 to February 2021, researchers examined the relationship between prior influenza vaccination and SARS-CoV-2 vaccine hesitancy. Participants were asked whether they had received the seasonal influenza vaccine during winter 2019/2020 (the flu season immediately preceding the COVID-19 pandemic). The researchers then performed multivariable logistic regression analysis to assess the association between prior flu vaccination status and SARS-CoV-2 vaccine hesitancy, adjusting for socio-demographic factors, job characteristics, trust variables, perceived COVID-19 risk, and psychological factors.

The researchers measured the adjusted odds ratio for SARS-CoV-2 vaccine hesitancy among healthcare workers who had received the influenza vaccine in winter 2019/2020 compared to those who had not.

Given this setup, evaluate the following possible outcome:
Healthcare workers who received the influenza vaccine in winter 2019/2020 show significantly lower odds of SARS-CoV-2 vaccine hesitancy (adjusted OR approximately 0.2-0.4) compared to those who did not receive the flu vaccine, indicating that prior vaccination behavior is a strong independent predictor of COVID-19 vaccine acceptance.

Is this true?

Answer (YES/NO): NO